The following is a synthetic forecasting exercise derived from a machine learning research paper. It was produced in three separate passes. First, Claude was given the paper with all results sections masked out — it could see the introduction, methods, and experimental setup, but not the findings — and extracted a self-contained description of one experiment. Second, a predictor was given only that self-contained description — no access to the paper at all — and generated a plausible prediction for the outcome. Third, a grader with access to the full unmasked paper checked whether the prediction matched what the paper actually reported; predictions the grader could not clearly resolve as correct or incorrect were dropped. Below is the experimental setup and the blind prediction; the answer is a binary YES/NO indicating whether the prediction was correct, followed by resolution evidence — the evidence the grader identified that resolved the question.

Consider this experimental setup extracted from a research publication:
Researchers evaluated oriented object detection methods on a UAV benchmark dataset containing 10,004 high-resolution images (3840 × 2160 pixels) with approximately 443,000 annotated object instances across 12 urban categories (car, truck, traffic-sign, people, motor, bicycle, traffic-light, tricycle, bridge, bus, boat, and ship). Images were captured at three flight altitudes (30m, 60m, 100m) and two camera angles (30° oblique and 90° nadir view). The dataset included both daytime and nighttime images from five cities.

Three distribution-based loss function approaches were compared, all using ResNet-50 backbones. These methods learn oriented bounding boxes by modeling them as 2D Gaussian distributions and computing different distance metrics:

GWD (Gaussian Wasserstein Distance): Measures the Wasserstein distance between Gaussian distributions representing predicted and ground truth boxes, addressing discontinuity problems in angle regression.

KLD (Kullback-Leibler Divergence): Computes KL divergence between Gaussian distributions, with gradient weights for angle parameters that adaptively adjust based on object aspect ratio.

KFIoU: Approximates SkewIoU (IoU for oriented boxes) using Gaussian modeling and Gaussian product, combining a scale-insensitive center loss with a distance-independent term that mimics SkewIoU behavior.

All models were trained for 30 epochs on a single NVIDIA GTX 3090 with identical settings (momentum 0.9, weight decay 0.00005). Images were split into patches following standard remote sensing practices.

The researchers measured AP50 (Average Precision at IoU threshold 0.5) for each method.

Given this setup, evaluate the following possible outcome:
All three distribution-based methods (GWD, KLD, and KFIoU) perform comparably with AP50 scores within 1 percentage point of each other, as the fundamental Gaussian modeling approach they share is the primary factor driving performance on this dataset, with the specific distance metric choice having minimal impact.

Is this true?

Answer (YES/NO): YES